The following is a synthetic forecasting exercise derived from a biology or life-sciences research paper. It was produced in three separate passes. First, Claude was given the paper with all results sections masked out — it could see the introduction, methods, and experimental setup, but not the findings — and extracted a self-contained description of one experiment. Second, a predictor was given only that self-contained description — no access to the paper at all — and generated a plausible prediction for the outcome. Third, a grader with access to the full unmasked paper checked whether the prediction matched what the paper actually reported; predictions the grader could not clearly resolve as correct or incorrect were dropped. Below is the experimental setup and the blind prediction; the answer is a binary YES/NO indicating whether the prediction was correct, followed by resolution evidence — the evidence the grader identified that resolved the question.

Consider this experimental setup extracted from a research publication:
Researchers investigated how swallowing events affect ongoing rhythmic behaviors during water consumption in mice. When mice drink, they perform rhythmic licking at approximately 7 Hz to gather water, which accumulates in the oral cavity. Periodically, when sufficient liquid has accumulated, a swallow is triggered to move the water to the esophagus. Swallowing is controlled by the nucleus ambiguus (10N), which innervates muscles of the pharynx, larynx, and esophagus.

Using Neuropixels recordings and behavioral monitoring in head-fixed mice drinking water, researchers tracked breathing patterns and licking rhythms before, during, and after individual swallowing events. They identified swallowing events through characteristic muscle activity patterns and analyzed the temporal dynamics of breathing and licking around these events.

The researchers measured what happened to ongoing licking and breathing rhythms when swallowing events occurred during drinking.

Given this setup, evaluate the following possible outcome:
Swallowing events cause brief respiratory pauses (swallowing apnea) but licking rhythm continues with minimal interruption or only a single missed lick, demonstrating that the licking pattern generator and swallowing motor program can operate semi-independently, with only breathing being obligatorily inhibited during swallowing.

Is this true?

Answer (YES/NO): NO